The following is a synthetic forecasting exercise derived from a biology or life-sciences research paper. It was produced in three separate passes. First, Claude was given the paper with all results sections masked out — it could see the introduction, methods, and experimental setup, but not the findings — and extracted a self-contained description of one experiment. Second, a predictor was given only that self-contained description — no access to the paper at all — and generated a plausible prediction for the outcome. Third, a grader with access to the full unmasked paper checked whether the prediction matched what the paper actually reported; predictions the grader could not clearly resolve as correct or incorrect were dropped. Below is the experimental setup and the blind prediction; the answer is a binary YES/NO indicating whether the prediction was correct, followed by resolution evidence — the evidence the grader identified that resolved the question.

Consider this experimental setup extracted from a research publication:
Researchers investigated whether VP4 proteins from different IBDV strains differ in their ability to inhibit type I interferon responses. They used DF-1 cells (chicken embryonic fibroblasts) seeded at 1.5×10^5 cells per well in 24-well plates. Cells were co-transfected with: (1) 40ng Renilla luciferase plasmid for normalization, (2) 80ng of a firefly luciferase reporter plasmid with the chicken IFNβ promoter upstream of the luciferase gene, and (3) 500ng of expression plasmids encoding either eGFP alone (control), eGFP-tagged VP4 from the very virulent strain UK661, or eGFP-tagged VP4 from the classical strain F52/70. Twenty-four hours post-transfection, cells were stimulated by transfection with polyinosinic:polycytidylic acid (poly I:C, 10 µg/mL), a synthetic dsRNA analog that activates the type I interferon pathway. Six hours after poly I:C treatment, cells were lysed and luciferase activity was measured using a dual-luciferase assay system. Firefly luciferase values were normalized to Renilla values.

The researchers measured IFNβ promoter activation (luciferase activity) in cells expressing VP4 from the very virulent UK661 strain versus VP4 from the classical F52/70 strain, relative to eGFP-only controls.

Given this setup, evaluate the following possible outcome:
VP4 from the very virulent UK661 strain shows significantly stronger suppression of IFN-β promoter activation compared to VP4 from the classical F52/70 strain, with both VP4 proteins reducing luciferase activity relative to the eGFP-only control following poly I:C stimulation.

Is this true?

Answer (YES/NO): NO